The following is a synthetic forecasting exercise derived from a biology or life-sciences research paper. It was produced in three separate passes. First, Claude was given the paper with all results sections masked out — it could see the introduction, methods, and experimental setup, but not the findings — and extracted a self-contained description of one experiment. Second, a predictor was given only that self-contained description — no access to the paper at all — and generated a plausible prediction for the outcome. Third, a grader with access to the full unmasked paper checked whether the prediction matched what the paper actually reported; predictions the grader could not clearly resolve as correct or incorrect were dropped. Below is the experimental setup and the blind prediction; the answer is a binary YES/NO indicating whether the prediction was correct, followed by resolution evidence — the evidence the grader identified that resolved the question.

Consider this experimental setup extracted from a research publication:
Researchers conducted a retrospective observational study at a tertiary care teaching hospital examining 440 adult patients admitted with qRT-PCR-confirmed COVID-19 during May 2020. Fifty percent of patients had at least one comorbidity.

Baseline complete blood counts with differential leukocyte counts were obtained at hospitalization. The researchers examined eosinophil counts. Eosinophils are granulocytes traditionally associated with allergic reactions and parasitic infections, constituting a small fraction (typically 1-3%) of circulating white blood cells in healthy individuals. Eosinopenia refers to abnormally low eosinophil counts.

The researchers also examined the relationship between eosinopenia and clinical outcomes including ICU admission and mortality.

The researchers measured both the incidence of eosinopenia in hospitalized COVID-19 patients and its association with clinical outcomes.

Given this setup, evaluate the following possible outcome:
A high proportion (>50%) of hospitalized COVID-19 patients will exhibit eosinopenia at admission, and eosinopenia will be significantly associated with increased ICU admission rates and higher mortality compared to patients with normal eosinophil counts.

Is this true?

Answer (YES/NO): NO